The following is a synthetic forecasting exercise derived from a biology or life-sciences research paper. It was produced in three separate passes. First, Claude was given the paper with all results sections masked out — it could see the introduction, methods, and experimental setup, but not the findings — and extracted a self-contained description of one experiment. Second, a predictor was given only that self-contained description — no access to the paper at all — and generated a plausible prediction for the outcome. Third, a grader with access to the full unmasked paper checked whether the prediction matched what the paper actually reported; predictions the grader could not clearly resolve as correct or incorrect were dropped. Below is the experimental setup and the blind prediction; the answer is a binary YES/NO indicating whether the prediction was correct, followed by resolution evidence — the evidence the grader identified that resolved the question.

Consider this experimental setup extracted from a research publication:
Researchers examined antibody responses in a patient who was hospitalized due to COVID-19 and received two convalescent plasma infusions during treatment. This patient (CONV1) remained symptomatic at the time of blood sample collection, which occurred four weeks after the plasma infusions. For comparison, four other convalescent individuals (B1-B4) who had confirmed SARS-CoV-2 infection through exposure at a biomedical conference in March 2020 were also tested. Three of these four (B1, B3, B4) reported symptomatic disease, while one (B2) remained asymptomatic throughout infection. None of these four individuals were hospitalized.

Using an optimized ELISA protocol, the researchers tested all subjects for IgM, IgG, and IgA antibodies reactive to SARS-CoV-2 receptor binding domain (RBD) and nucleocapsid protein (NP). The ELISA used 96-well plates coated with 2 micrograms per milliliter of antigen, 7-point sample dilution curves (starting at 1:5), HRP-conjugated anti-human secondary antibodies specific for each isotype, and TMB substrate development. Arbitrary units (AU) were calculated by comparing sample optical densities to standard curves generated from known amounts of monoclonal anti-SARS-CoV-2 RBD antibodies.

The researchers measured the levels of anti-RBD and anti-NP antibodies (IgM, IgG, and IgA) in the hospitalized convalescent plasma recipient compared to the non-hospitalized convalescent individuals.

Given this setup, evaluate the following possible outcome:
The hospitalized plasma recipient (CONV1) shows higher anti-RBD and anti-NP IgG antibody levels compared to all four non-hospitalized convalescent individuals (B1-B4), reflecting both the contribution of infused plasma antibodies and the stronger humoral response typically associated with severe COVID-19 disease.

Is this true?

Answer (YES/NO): NO